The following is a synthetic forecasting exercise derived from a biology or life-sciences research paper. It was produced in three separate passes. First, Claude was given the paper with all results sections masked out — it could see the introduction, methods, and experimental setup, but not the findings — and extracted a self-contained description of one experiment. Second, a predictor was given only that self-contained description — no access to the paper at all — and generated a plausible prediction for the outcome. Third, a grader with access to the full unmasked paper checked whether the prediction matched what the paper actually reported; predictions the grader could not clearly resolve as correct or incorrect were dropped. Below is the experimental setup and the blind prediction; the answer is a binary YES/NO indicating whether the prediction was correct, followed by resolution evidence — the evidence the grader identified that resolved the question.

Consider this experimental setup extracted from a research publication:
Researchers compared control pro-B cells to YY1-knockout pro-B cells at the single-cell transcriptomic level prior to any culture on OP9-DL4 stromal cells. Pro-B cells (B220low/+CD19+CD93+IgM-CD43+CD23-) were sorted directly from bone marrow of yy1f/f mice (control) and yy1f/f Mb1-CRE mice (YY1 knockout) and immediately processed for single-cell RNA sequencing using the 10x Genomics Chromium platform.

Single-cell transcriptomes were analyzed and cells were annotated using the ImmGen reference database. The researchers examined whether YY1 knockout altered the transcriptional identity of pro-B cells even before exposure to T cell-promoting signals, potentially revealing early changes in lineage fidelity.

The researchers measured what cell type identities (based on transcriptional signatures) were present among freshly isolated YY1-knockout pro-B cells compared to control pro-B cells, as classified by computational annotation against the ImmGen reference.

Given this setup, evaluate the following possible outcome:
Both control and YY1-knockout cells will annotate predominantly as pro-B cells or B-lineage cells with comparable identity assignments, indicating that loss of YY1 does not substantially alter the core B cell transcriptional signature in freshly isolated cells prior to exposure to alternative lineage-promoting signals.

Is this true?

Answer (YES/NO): YES